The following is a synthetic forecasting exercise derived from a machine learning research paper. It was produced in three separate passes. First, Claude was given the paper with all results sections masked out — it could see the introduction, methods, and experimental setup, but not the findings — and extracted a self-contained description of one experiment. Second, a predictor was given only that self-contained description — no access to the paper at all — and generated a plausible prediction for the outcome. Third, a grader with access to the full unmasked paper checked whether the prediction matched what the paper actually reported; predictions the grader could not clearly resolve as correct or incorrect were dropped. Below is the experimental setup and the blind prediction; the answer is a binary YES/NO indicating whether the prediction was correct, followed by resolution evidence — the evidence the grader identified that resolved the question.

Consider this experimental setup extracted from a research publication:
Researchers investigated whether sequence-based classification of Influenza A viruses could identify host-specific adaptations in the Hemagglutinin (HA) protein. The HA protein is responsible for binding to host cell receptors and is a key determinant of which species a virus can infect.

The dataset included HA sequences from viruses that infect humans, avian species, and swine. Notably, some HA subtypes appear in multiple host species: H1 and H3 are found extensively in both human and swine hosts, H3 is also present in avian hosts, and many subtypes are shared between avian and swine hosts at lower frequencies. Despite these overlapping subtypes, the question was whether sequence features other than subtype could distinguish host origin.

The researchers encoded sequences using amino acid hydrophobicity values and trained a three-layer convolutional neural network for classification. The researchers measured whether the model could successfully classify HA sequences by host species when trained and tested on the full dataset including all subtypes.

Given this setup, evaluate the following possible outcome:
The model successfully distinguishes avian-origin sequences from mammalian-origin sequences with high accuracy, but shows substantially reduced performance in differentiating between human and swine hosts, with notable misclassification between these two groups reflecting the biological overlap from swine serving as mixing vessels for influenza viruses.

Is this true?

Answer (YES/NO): NO